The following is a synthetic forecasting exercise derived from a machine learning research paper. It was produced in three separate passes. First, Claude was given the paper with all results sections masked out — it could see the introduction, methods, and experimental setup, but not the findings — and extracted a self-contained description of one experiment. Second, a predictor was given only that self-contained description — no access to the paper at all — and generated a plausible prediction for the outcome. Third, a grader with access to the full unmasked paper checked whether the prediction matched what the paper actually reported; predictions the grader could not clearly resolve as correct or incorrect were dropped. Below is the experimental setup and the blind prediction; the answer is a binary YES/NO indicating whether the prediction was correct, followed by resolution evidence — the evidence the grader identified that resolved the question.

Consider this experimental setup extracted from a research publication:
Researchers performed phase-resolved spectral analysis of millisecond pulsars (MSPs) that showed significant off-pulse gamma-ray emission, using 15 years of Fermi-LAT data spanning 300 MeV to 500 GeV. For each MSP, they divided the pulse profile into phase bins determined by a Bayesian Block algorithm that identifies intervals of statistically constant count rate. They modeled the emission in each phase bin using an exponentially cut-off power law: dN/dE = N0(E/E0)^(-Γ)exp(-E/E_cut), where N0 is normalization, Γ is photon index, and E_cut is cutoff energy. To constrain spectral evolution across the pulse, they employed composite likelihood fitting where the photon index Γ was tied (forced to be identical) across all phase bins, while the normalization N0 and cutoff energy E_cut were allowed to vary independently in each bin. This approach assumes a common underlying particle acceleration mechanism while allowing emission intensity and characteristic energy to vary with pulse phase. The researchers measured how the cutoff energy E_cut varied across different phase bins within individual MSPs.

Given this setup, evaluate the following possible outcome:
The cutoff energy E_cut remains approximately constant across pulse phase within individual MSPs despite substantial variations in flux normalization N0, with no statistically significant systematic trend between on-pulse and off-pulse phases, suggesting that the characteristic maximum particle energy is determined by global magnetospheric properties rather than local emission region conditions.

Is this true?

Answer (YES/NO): NO